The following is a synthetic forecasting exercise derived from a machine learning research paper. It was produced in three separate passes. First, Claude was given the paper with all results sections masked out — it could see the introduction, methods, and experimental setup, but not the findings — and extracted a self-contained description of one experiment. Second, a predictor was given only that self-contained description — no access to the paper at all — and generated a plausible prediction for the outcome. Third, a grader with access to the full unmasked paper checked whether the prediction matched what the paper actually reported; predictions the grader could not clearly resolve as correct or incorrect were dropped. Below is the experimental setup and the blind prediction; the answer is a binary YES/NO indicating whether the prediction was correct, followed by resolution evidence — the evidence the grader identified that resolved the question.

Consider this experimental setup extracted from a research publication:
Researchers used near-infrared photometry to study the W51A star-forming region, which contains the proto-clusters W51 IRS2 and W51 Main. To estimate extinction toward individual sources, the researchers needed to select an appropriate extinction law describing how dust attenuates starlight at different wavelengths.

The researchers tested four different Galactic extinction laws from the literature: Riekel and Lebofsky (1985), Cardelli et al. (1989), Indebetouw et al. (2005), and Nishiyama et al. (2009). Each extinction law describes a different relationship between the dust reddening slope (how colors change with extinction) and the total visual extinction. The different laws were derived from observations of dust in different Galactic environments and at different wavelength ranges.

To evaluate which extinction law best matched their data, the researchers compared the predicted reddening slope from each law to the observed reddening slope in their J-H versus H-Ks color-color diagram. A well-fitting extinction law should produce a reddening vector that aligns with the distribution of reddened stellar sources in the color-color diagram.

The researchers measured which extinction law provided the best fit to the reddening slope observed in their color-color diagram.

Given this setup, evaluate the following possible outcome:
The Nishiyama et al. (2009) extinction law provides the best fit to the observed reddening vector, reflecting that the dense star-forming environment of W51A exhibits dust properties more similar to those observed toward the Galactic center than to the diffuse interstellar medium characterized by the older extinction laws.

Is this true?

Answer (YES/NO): NO